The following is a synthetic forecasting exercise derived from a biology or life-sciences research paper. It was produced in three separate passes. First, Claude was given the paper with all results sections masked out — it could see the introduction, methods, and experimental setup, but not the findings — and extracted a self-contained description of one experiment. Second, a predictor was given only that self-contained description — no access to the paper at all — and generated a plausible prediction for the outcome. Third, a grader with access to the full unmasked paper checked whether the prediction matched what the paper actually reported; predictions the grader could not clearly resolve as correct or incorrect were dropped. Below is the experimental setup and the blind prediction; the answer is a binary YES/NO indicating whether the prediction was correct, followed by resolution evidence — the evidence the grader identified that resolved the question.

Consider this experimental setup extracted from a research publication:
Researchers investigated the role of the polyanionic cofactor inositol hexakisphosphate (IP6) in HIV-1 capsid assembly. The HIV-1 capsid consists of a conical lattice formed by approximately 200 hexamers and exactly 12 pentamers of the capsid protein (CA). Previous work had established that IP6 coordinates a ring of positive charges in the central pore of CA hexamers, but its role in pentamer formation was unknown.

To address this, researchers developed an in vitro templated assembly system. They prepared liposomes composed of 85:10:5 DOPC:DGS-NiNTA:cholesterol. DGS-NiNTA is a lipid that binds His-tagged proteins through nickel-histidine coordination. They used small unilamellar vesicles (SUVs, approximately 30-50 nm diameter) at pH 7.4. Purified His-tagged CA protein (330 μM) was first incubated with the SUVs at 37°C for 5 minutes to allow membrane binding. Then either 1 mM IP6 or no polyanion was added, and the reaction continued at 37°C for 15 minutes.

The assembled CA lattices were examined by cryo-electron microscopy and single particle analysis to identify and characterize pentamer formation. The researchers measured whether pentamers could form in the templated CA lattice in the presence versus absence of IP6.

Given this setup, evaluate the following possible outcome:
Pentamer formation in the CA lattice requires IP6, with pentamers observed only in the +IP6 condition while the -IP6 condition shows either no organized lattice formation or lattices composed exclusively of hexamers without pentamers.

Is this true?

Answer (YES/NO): NO